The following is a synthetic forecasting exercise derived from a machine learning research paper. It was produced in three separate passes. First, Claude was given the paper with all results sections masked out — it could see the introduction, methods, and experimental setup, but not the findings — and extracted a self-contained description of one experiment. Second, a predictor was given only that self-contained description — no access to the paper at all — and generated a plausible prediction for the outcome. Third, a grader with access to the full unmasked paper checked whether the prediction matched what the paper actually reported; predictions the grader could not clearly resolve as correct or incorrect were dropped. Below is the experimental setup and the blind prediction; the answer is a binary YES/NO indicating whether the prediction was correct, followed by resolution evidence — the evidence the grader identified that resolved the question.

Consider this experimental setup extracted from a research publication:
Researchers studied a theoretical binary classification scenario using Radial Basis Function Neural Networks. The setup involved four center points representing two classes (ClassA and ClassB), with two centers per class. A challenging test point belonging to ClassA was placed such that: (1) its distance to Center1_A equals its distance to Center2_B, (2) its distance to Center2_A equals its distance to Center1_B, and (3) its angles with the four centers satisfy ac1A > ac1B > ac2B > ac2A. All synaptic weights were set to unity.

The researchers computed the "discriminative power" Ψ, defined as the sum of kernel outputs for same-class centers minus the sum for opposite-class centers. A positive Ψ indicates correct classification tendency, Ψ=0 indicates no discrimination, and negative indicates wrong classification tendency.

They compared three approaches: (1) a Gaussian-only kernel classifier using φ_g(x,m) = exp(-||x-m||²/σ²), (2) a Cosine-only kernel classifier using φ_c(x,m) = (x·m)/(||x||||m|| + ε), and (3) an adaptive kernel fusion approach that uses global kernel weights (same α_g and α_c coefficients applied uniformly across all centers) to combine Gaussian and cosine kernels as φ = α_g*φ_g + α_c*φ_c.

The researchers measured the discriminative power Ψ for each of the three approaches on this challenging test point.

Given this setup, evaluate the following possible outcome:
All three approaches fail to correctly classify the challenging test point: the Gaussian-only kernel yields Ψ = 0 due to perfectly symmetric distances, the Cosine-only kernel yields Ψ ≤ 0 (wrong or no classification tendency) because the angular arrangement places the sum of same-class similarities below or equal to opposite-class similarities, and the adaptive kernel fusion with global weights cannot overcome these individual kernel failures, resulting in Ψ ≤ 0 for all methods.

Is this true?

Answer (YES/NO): YES